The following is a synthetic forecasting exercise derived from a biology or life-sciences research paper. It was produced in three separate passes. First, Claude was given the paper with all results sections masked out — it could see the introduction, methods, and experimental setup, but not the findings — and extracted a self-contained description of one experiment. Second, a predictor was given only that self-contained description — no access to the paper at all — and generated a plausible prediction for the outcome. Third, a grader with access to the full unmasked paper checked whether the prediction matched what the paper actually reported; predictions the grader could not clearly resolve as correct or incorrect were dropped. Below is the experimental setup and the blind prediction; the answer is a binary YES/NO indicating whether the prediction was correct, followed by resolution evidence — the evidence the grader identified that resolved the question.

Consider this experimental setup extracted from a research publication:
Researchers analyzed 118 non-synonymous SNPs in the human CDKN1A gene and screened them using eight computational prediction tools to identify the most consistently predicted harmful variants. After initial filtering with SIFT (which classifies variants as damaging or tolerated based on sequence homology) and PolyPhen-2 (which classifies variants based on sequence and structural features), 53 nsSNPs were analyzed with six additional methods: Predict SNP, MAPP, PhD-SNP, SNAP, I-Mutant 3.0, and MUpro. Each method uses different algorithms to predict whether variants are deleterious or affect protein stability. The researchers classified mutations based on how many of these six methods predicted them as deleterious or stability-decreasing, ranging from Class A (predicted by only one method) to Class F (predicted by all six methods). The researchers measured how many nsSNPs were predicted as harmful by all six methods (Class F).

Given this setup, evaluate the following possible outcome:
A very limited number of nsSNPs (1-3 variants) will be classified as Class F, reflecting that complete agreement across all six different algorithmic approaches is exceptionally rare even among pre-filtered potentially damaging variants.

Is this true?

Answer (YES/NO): NO